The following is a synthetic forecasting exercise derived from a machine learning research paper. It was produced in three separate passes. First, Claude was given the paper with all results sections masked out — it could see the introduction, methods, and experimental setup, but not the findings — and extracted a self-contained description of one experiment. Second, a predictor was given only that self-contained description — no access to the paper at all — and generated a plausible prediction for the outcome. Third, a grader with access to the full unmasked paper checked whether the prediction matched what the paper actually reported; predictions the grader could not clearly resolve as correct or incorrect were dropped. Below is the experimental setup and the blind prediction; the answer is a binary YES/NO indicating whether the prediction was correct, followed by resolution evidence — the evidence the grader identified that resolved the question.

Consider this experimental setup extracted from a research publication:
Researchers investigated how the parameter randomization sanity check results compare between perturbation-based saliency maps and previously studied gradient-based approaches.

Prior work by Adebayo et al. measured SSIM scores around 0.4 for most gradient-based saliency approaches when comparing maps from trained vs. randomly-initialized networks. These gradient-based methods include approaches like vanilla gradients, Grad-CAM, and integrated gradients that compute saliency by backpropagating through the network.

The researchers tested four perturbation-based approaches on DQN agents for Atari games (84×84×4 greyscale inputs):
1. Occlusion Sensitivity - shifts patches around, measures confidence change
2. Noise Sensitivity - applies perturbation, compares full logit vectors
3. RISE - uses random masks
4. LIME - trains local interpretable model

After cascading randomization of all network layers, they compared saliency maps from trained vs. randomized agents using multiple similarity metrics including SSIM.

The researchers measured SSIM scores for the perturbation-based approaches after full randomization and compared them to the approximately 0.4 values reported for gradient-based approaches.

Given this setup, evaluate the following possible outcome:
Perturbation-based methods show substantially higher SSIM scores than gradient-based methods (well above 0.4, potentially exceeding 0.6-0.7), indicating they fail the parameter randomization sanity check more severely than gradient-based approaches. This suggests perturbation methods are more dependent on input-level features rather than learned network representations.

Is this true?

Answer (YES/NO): NO